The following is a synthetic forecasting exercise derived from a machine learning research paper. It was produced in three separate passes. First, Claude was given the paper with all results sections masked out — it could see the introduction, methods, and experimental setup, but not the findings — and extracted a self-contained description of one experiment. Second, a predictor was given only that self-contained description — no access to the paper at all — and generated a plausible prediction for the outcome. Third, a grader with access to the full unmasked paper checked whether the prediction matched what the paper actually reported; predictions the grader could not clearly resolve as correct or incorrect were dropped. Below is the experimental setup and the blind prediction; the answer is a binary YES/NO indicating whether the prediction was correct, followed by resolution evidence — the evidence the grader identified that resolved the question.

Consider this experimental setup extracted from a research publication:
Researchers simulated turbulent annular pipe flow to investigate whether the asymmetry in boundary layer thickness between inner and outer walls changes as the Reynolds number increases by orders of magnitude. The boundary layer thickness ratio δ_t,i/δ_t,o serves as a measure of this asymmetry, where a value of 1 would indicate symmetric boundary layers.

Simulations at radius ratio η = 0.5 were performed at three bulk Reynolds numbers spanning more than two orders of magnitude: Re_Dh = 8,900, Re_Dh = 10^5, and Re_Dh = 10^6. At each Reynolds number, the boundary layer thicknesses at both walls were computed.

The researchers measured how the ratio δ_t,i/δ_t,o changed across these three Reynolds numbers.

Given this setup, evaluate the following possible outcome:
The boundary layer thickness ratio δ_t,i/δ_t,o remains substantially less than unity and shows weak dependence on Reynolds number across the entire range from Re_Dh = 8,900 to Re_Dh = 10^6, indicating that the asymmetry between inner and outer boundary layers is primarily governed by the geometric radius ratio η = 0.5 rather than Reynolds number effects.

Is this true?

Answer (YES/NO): YES